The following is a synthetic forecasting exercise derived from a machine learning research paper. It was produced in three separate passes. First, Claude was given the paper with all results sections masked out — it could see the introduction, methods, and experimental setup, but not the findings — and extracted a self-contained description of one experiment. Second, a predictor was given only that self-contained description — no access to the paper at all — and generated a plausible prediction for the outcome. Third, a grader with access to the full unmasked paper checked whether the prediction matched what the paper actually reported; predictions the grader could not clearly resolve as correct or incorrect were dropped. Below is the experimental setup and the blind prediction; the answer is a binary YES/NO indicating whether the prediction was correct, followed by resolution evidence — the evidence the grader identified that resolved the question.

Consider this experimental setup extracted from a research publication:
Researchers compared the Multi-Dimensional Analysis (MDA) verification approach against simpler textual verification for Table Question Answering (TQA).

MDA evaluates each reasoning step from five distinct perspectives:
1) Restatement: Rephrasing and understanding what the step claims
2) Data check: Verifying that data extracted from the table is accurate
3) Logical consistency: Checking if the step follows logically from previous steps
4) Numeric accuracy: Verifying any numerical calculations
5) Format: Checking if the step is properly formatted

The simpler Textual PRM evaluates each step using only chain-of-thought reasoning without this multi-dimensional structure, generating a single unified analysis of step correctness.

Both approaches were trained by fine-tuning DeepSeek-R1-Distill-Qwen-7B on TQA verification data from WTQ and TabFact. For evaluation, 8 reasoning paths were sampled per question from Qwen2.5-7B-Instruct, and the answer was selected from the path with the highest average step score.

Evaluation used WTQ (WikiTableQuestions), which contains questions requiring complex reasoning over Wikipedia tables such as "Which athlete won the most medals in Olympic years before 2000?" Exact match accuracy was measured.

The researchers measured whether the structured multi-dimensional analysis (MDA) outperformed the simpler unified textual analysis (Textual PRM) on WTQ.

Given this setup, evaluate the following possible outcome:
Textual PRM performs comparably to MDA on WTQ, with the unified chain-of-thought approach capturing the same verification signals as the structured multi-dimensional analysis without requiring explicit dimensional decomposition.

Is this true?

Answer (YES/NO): YES